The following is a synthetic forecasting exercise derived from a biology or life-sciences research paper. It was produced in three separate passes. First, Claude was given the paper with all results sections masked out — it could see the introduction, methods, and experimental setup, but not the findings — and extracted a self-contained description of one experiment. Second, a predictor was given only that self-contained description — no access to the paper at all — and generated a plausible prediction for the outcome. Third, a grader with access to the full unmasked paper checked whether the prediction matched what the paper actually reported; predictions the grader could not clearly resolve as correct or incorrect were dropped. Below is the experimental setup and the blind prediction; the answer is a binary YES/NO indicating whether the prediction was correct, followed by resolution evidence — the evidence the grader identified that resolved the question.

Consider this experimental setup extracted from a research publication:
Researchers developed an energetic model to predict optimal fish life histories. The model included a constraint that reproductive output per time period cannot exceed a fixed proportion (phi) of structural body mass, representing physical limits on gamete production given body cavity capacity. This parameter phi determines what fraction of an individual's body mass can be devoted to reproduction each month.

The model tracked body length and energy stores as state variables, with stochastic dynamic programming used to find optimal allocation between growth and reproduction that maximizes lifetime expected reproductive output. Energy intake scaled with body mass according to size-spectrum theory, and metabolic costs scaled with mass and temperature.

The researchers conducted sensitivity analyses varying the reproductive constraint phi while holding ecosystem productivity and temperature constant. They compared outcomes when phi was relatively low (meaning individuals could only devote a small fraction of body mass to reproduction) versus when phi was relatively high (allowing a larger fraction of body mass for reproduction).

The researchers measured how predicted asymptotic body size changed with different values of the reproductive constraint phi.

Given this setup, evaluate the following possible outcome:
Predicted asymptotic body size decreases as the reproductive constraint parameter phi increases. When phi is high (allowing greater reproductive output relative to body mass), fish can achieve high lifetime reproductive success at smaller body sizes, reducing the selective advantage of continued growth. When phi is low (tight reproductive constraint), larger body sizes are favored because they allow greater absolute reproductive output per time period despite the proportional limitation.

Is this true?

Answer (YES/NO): YES